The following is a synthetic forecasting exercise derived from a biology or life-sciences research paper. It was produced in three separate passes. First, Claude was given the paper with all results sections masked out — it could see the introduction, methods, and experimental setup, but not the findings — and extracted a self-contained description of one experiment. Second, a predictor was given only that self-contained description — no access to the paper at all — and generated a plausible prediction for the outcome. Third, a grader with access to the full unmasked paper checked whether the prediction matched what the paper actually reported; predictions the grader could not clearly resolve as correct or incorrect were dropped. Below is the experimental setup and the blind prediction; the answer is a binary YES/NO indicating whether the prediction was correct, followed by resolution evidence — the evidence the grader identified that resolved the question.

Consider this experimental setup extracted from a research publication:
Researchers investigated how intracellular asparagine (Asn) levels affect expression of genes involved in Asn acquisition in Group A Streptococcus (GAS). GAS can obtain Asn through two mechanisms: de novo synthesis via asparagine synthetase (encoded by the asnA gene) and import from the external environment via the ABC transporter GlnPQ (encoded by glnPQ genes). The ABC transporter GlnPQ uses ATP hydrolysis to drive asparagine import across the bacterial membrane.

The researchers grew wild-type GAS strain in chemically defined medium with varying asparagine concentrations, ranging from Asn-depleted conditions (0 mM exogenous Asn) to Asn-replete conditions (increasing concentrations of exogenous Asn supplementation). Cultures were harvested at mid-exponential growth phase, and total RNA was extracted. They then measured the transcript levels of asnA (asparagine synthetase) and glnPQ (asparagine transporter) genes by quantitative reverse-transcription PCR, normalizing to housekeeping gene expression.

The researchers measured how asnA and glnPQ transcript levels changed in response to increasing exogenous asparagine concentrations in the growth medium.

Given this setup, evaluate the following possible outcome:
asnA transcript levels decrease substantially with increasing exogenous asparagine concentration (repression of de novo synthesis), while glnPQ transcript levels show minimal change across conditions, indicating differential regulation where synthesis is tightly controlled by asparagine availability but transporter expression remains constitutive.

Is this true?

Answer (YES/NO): NO